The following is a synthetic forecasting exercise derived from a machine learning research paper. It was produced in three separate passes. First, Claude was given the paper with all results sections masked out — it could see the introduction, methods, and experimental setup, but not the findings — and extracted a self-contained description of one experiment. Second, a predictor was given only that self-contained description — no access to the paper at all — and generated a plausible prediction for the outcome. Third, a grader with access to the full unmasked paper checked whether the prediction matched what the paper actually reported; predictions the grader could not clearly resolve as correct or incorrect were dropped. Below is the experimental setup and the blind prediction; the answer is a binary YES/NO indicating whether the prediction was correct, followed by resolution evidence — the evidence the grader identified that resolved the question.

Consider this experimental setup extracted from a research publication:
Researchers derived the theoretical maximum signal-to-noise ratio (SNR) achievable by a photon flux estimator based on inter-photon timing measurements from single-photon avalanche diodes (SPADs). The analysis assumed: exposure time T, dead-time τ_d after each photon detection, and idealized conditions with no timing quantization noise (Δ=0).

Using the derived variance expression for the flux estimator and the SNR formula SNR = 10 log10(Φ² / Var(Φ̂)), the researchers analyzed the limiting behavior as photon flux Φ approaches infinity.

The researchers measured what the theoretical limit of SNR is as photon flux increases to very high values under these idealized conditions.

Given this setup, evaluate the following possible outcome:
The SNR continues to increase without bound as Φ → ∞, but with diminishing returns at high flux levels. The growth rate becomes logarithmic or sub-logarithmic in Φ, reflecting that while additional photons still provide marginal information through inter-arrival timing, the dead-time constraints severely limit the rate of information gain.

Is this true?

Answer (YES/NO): NO